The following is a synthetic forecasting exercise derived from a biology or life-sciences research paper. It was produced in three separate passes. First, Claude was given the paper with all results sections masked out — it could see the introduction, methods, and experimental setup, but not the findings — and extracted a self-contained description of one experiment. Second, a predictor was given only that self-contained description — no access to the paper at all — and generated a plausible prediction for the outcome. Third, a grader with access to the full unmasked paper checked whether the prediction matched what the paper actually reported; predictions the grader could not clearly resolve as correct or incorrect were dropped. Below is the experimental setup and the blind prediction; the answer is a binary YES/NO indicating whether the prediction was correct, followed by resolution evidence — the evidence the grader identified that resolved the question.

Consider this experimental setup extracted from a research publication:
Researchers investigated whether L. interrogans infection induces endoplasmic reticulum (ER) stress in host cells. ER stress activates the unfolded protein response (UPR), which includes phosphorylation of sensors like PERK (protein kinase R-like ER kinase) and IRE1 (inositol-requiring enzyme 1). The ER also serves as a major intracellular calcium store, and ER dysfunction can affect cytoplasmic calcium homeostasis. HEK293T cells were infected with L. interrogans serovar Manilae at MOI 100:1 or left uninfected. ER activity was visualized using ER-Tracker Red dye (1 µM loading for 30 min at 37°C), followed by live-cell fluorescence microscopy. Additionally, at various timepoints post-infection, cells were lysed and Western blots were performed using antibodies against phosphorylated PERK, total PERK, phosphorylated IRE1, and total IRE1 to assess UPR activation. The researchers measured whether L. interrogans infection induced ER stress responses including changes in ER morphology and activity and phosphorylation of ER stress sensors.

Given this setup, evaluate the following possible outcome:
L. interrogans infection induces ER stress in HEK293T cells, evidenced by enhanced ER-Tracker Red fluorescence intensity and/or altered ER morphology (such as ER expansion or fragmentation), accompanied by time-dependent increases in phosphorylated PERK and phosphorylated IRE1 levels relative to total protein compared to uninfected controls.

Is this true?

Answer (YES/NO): NO